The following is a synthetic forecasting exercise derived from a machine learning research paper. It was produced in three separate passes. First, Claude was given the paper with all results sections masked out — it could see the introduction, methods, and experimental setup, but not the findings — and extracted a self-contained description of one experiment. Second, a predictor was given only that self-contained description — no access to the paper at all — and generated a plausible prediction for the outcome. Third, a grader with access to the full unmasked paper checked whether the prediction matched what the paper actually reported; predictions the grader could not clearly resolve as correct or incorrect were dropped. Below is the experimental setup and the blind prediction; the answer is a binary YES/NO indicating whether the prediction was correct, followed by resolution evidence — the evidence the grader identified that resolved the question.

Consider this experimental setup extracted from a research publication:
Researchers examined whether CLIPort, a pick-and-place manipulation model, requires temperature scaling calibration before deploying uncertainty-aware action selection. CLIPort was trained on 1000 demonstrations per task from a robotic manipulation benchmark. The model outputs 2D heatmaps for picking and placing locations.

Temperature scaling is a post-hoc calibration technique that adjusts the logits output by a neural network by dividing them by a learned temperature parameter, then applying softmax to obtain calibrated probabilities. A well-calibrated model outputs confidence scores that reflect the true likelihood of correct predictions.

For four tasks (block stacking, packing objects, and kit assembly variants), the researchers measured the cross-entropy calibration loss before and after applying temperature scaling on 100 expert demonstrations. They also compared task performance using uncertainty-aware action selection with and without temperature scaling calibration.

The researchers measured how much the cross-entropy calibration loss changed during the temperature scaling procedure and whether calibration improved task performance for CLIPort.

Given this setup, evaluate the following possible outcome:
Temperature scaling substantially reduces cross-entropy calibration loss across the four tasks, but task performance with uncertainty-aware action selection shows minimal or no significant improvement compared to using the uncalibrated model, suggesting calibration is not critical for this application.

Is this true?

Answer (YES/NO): NO